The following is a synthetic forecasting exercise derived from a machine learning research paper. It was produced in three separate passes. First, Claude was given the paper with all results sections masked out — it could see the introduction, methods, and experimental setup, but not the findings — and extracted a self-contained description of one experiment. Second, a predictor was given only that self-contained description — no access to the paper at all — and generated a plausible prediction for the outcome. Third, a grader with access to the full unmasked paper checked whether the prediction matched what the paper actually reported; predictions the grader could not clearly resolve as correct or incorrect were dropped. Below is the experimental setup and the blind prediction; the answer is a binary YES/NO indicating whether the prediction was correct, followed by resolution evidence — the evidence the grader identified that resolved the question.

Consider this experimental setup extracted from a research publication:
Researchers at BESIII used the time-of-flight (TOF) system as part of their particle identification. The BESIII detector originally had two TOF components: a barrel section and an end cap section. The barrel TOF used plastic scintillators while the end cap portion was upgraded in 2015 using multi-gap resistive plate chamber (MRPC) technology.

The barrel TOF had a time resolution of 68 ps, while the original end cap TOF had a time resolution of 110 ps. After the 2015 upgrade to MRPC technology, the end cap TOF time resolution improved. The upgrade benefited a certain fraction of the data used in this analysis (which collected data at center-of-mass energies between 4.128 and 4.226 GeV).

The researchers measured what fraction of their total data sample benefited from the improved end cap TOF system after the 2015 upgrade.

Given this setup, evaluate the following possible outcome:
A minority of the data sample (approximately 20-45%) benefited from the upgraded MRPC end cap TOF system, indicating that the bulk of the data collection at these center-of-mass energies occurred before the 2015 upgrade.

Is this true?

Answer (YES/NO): NO